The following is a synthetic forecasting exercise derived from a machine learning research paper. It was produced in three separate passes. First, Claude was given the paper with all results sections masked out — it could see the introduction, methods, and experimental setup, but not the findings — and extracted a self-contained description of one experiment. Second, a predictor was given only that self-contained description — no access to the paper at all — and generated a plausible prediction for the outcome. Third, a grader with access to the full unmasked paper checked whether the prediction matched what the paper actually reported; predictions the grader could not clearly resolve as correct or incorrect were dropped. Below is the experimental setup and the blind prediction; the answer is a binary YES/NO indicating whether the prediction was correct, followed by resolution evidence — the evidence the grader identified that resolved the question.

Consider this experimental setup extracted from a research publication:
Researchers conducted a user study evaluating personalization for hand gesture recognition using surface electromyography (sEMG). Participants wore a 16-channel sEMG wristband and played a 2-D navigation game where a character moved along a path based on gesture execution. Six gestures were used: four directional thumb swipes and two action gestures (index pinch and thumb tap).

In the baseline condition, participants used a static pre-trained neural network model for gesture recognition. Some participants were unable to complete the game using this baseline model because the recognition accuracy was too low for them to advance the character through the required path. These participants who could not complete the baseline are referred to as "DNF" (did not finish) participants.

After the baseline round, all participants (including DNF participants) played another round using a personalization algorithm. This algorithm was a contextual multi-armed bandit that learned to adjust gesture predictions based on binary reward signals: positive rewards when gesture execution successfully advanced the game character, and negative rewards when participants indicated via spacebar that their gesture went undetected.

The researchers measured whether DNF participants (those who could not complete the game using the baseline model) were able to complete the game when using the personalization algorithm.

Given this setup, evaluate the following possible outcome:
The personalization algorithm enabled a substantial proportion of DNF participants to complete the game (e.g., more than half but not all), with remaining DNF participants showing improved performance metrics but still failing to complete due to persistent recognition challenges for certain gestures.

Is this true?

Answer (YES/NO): NO